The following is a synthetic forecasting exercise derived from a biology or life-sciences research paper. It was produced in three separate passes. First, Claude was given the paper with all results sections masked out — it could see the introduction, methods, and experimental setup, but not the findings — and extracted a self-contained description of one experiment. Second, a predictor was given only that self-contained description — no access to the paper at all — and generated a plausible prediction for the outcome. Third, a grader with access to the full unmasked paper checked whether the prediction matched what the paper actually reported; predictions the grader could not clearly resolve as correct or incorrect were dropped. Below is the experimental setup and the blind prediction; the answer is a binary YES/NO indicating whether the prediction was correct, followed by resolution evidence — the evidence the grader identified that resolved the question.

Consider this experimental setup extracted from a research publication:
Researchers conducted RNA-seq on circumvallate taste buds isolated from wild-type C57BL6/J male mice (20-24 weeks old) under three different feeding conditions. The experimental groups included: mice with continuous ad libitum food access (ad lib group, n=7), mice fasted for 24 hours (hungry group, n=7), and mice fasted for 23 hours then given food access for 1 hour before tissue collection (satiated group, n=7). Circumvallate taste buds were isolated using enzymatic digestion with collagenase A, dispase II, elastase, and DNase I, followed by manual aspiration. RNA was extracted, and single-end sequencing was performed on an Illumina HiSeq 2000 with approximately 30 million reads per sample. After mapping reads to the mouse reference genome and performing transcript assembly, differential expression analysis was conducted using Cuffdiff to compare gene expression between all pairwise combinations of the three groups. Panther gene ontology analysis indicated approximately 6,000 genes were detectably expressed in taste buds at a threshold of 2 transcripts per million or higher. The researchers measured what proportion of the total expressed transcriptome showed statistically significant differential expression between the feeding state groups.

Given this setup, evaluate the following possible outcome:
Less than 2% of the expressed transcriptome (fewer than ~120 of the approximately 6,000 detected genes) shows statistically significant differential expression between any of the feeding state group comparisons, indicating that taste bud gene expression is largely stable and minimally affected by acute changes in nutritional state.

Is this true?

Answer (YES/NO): NO